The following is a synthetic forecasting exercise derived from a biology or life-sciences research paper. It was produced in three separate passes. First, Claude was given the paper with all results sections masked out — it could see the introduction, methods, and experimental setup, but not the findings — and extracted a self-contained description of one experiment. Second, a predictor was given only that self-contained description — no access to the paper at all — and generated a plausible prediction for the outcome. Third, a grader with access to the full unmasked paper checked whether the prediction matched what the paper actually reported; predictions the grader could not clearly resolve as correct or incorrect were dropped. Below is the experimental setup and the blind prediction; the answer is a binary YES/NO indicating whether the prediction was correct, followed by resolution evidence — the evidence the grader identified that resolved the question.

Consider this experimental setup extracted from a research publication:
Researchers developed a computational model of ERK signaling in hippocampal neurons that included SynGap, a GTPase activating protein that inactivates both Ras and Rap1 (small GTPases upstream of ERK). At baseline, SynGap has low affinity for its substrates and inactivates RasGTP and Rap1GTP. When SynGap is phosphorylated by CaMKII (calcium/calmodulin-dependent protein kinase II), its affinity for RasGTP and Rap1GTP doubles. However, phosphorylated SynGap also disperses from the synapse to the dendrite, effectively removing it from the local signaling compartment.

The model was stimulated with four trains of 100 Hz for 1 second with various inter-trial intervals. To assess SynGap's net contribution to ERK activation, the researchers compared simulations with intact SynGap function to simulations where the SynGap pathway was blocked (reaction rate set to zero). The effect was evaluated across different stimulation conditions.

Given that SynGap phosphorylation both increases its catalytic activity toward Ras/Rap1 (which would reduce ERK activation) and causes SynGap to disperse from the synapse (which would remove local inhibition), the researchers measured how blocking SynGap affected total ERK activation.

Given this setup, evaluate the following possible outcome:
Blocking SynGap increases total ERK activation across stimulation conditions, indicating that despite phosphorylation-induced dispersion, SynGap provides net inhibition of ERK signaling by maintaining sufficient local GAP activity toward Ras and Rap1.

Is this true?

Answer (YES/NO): NO